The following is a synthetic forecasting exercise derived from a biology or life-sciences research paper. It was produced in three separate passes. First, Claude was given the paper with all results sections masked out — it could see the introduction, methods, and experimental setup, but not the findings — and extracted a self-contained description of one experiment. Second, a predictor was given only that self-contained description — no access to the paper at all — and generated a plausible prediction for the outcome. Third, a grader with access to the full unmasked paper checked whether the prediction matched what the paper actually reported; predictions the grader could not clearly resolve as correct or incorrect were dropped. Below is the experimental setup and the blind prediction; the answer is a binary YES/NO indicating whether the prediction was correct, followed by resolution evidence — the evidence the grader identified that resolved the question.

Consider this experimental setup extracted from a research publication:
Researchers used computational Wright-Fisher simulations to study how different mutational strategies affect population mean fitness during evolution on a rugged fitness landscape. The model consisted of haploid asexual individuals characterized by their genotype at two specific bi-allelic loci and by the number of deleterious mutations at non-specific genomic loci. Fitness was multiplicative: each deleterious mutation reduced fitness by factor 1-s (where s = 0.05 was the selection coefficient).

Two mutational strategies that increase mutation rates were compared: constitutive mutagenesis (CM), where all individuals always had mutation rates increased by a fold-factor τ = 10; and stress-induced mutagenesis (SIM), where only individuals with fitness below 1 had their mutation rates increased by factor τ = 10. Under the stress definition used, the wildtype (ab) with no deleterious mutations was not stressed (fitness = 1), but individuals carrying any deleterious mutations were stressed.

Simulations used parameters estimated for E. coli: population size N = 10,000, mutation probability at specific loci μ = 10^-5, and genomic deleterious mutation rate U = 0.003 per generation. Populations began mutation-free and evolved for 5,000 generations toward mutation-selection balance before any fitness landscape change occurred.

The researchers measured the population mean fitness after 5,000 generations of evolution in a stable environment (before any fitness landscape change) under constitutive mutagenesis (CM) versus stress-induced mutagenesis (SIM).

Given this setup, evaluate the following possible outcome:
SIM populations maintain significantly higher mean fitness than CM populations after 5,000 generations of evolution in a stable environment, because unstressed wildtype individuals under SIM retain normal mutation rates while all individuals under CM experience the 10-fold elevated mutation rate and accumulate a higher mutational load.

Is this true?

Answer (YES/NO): YES